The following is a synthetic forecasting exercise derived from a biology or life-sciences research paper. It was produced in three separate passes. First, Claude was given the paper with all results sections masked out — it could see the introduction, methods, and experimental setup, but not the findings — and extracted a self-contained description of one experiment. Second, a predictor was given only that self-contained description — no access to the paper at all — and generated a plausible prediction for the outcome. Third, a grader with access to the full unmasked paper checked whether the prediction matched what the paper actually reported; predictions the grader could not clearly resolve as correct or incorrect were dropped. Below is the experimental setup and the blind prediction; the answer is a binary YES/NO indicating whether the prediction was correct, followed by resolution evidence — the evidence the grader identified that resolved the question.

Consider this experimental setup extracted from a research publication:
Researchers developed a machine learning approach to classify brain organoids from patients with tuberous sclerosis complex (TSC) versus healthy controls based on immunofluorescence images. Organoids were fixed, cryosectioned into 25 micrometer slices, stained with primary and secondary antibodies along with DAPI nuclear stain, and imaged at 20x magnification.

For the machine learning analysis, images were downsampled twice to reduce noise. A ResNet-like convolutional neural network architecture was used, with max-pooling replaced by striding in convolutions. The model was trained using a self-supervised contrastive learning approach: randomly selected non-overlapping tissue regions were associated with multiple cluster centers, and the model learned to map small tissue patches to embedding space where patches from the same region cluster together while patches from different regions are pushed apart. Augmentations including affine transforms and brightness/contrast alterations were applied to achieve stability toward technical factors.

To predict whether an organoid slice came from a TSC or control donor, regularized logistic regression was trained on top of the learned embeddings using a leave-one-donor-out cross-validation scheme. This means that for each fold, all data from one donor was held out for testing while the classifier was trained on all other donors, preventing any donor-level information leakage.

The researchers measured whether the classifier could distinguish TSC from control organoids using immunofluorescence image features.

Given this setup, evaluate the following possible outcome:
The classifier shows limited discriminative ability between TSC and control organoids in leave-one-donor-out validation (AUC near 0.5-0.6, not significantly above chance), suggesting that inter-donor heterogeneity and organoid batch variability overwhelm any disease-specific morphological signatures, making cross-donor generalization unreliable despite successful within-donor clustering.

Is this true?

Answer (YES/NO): NO